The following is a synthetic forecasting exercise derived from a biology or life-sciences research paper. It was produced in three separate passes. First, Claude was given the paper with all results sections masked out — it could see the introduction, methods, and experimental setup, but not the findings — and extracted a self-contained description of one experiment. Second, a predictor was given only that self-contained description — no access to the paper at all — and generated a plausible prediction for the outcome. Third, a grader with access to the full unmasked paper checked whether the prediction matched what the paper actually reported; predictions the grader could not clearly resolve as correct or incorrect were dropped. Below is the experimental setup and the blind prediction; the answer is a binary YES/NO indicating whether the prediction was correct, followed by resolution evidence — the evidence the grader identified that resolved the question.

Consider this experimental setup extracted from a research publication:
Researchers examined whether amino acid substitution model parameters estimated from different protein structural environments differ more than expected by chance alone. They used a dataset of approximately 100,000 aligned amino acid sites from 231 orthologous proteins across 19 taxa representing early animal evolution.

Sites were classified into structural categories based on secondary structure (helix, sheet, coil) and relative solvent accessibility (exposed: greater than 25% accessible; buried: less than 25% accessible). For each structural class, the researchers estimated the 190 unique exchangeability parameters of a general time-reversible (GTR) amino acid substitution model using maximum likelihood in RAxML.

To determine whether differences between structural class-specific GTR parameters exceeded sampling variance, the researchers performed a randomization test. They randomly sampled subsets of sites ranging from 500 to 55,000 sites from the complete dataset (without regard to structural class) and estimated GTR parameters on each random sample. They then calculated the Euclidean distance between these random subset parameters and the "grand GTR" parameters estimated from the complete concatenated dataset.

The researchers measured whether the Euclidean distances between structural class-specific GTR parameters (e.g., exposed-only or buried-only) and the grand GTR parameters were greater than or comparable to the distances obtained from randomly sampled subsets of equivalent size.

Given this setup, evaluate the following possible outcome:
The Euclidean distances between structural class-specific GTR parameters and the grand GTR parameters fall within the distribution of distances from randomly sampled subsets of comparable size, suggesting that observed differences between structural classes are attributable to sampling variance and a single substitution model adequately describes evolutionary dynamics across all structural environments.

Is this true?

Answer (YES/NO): NO